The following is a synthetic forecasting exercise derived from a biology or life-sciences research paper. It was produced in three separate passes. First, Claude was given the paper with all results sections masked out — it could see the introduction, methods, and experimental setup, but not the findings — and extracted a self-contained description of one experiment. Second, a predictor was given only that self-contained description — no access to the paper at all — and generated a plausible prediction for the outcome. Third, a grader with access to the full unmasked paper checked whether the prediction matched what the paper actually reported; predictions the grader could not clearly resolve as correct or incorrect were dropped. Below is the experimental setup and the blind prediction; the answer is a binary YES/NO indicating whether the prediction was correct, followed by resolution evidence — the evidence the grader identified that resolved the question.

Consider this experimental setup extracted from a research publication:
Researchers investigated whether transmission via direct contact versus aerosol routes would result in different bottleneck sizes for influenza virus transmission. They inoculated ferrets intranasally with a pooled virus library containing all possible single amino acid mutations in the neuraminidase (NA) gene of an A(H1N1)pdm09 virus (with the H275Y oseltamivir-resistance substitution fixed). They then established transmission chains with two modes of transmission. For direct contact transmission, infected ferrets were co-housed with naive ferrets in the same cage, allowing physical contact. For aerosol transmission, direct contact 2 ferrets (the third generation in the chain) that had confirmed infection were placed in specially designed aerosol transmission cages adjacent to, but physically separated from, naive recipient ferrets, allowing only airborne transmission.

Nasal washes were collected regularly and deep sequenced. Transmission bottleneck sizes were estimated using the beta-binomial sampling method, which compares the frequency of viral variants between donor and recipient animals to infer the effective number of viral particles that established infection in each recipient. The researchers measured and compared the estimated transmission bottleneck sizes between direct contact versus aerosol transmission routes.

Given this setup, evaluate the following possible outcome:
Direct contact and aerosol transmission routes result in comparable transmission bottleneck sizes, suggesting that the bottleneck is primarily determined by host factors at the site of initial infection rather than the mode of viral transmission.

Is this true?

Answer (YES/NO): NO